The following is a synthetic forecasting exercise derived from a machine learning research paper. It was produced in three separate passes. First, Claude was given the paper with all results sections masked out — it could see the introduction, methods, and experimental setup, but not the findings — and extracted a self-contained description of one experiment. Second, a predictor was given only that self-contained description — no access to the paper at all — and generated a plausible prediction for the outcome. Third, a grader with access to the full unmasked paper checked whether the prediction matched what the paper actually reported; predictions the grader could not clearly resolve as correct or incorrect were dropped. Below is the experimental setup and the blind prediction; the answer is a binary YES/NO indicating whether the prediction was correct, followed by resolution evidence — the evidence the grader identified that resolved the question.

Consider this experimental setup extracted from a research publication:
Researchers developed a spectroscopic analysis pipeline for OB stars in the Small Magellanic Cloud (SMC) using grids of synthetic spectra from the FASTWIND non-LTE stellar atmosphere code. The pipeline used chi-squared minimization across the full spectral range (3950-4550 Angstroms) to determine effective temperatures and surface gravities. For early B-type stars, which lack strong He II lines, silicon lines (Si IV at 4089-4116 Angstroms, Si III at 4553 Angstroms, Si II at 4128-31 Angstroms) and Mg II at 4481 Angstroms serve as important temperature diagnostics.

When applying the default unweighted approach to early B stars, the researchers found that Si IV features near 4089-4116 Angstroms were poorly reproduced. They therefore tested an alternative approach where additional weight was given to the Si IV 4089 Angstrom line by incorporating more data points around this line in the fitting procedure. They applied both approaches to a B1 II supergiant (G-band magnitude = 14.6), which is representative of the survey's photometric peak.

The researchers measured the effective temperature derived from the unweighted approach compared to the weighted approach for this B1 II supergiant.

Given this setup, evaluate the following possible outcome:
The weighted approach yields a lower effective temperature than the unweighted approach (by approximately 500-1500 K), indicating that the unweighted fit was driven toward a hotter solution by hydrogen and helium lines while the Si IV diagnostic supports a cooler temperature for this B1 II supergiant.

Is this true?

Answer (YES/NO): NO